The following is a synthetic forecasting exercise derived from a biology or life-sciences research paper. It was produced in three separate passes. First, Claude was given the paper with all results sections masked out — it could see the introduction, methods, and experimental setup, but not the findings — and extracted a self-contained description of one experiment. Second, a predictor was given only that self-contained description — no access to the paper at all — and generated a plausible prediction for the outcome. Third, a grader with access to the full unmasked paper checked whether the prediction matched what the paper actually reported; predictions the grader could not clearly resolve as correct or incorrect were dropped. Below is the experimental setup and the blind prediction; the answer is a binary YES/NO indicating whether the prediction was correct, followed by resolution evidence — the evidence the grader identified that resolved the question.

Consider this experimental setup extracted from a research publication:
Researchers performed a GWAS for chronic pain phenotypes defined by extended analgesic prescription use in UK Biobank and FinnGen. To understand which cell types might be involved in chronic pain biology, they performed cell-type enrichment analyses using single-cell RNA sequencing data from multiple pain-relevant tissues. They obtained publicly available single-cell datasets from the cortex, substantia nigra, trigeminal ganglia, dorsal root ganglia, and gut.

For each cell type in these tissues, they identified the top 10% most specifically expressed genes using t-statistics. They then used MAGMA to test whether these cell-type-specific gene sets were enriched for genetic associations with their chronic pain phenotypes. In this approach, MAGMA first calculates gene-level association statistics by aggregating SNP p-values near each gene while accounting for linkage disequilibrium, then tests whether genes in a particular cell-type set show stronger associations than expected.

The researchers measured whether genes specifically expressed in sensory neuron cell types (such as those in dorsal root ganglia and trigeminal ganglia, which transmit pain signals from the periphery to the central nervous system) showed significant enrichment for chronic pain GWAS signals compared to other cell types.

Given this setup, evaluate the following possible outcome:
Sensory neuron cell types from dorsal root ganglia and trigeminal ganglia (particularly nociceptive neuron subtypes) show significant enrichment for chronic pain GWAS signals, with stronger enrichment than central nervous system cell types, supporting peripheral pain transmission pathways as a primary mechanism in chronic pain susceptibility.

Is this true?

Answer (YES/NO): NO